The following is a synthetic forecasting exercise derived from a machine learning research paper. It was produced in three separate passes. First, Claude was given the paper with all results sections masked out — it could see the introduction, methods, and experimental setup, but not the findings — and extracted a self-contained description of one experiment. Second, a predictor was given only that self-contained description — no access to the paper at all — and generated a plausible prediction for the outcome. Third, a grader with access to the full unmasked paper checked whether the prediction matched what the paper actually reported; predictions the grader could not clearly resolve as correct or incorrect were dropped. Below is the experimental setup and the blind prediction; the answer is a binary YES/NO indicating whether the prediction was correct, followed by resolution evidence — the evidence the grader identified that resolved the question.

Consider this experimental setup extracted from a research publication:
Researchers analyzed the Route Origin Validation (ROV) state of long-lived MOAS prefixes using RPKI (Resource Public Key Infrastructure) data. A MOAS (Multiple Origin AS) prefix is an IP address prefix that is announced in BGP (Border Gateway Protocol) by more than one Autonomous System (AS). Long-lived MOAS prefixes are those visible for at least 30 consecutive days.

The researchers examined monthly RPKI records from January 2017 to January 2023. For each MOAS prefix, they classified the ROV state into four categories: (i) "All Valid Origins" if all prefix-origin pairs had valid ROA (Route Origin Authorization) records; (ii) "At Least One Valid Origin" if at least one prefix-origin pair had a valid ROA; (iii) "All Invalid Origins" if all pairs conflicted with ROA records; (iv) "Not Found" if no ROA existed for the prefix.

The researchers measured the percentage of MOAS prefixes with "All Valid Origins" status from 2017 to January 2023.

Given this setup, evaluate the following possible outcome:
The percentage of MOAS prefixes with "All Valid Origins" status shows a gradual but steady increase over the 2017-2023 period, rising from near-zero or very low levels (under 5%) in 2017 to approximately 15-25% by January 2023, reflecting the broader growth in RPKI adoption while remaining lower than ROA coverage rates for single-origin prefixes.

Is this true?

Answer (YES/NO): NO